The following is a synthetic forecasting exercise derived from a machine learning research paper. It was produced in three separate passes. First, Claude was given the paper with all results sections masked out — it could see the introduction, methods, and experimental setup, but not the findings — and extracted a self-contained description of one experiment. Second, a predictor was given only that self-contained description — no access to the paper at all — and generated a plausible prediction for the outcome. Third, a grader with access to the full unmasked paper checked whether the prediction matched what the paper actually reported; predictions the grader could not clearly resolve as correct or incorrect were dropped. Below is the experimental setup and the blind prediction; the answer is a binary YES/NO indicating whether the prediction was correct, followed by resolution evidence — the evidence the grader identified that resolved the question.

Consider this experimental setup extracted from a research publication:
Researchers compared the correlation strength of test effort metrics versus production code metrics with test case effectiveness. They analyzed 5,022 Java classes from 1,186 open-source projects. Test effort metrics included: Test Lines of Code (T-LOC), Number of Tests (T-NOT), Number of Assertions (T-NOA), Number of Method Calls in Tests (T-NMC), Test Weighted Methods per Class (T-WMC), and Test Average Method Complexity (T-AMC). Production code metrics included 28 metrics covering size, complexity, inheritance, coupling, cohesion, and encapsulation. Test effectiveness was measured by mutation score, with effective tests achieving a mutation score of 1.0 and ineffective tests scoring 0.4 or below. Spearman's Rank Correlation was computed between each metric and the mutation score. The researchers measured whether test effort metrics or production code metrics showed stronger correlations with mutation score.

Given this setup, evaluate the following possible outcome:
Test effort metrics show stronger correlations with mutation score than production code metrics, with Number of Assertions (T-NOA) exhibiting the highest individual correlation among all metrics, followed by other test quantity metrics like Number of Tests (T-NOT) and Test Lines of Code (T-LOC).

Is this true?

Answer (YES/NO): NO